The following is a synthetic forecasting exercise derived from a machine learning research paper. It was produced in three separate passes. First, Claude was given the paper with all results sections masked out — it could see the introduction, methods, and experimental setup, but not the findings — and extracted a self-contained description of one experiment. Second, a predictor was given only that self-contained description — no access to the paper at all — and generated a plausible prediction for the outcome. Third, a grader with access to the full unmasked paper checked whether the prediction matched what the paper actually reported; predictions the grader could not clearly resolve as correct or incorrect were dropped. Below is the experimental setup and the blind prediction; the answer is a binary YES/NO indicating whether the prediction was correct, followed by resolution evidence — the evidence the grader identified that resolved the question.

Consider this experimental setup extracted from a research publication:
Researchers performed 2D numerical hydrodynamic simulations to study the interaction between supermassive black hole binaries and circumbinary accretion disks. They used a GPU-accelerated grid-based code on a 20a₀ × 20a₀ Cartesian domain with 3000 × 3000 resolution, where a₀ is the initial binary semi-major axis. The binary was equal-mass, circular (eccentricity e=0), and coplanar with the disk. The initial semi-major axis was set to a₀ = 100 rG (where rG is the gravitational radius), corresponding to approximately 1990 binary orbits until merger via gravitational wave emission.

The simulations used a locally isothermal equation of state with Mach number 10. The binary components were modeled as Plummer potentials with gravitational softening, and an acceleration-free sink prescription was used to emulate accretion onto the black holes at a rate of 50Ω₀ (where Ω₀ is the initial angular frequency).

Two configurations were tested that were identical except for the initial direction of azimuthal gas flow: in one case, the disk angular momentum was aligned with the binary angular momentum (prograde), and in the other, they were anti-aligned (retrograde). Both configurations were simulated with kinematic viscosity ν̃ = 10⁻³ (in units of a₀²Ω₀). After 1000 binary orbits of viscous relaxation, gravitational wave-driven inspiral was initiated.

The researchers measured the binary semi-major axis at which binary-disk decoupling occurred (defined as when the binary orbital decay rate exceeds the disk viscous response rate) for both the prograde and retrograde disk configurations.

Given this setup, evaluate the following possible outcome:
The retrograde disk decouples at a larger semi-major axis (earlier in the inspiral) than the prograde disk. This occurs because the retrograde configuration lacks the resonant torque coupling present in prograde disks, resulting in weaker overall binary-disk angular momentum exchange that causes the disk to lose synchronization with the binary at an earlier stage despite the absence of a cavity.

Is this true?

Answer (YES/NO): NO